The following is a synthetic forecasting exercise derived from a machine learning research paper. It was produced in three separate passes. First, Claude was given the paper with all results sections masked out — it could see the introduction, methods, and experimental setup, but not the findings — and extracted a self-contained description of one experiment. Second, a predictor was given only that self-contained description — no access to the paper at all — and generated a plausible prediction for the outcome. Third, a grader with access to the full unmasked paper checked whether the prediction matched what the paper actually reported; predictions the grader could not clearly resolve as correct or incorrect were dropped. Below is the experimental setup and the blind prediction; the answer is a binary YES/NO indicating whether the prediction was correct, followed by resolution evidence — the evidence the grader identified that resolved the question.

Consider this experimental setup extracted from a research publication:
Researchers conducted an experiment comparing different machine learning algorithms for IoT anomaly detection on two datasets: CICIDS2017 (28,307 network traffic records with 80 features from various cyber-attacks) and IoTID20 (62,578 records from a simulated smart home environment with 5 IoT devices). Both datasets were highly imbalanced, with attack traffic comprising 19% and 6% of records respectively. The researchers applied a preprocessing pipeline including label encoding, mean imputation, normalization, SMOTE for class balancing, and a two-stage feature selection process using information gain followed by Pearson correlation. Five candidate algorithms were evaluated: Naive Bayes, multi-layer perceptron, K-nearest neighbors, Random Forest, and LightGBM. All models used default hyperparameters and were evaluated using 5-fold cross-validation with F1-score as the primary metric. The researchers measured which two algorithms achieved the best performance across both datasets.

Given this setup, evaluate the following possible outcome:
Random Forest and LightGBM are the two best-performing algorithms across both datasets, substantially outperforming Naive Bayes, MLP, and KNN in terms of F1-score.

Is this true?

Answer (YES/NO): YES